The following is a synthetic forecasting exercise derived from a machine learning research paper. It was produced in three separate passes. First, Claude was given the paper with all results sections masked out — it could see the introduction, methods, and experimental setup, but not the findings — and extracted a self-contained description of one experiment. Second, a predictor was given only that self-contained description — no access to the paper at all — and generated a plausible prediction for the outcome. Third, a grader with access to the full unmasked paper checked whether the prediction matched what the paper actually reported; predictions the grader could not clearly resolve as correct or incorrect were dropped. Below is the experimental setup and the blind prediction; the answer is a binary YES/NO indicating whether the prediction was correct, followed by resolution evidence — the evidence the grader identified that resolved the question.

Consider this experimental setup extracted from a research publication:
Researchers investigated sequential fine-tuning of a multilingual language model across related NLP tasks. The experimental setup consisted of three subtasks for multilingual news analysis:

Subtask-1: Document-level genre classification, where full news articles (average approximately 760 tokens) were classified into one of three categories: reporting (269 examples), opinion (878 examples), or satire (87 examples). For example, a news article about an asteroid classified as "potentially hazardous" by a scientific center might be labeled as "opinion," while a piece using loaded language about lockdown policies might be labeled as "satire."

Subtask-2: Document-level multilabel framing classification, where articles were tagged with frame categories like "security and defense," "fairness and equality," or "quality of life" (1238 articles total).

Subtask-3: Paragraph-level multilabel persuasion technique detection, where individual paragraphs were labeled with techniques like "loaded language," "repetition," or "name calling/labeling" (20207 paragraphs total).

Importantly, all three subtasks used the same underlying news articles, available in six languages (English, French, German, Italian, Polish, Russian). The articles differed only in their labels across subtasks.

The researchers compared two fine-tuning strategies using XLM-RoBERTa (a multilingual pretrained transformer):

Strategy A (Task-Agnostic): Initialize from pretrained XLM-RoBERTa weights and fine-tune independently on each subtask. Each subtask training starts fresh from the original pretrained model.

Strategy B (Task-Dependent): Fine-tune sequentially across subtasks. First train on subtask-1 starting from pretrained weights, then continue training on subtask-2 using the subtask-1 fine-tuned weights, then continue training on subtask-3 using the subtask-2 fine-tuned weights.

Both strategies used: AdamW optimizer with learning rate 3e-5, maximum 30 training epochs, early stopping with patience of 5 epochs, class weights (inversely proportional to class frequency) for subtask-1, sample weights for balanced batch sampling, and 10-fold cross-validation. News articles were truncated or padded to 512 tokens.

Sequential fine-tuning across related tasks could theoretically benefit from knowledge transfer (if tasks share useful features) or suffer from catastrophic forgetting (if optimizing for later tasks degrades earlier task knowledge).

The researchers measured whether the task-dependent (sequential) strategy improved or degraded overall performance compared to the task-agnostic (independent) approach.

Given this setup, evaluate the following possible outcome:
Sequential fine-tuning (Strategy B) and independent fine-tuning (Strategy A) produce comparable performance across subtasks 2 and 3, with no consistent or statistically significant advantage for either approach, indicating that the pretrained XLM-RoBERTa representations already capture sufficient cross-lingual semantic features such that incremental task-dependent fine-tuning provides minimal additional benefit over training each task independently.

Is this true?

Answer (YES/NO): NO